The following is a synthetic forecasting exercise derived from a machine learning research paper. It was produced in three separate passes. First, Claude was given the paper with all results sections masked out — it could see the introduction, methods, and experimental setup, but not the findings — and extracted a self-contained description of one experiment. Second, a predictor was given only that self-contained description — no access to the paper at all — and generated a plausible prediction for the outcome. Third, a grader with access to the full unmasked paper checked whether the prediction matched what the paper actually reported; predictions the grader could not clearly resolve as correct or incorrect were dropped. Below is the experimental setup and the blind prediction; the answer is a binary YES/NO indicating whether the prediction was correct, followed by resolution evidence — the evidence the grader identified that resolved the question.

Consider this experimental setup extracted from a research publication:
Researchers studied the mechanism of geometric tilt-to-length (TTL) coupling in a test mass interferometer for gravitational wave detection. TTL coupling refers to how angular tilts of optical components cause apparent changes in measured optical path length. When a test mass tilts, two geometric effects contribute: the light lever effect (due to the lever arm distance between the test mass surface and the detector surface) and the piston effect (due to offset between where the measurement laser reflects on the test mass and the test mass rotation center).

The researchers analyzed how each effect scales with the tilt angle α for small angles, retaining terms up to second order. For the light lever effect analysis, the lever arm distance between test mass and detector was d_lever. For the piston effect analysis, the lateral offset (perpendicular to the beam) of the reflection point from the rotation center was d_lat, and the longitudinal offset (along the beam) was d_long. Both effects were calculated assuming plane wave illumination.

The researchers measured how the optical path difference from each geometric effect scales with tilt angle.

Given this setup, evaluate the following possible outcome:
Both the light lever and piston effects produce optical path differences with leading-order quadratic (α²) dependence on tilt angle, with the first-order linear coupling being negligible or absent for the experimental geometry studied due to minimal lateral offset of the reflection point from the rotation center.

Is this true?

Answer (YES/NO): NO